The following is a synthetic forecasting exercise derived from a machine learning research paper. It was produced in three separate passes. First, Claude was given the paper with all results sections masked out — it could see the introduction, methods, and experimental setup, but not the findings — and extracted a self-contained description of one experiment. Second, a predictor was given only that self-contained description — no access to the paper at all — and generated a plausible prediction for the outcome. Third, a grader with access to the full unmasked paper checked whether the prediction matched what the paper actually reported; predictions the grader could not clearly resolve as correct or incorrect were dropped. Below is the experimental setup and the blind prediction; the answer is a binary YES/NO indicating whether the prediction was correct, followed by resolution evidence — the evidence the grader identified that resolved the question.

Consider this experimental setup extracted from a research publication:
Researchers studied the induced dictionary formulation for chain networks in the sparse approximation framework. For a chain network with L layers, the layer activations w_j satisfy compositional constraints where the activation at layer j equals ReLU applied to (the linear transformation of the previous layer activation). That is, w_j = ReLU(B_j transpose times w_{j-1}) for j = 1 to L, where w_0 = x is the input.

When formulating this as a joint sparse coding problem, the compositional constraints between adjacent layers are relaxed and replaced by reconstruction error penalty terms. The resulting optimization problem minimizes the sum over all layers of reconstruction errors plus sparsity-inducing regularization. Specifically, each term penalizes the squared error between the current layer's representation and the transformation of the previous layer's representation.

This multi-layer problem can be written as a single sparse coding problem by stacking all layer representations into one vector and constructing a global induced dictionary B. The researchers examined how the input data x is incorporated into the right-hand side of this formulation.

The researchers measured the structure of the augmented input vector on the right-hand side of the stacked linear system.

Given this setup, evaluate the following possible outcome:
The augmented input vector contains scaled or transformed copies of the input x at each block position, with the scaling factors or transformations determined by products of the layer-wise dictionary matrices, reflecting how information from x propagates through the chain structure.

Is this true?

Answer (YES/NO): NO